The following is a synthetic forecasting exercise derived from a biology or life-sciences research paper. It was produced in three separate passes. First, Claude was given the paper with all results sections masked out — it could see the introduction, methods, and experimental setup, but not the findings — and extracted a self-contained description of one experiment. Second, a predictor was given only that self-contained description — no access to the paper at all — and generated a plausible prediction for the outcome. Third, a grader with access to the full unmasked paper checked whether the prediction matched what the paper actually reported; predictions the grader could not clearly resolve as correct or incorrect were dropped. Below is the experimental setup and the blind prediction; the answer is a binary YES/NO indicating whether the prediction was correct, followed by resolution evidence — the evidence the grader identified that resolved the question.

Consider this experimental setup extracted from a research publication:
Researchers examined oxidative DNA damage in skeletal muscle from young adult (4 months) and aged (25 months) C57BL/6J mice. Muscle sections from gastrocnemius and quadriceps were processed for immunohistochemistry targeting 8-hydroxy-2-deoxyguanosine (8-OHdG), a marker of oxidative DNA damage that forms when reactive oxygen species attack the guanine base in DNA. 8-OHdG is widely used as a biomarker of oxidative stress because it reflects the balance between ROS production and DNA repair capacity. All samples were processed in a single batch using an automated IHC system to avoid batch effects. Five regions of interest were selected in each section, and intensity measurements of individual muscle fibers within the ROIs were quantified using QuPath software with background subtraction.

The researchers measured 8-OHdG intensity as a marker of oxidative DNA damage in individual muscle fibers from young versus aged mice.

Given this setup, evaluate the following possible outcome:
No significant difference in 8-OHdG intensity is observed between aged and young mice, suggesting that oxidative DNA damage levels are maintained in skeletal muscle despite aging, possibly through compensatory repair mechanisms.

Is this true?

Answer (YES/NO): NO